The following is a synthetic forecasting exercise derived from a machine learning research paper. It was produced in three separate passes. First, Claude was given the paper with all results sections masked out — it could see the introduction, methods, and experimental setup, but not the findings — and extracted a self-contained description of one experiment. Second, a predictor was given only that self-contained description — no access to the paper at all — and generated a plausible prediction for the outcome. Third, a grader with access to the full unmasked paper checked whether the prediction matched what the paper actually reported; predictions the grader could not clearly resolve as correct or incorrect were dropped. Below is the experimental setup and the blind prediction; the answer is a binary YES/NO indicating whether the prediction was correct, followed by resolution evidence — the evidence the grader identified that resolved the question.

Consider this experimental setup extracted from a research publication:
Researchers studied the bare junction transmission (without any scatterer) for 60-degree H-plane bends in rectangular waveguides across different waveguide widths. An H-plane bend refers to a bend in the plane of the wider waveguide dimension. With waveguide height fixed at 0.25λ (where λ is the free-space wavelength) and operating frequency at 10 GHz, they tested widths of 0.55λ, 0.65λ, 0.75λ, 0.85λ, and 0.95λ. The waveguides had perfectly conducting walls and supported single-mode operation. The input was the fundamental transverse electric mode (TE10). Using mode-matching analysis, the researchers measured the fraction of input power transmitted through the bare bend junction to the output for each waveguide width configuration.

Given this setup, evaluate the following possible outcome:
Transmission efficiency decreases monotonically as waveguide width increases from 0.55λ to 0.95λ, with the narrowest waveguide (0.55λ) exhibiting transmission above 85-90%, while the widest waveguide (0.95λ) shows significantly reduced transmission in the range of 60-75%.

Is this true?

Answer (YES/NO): NO